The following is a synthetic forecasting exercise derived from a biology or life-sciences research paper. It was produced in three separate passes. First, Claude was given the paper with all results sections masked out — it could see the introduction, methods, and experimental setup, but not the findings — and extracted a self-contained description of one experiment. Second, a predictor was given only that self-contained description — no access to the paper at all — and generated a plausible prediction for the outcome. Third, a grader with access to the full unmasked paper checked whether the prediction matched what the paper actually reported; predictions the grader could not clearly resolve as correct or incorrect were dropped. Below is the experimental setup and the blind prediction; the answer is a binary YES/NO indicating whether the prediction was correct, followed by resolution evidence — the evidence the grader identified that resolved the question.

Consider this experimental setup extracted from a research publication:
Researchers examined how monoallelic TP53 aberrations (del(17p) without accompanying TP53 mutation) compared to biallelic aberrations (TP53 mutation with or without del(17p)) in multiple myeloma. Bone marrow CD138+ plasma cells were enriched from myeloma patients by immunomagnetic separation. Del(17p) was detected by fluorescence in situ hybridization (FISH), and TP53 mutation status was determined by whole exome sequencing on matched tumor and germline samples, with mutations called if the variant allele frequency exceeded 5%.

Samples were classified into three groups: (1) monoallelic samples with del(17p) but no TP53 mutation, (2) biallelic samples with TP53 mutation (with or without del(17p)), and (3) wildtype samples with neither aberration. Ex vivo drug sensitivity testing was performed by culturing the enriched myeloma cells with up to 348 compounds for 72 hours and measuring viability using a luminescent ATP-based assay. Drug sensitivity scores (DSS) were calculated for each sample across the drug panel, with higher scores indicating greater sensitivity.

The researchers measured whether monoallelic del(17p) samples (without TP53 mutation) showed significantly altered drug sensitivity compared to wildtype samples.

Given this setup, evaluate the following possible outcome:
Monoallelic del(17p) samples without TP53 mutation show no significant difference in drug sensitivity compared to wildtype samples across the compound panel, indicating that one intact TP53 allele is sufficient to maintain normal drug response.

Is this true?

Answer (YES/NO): NO